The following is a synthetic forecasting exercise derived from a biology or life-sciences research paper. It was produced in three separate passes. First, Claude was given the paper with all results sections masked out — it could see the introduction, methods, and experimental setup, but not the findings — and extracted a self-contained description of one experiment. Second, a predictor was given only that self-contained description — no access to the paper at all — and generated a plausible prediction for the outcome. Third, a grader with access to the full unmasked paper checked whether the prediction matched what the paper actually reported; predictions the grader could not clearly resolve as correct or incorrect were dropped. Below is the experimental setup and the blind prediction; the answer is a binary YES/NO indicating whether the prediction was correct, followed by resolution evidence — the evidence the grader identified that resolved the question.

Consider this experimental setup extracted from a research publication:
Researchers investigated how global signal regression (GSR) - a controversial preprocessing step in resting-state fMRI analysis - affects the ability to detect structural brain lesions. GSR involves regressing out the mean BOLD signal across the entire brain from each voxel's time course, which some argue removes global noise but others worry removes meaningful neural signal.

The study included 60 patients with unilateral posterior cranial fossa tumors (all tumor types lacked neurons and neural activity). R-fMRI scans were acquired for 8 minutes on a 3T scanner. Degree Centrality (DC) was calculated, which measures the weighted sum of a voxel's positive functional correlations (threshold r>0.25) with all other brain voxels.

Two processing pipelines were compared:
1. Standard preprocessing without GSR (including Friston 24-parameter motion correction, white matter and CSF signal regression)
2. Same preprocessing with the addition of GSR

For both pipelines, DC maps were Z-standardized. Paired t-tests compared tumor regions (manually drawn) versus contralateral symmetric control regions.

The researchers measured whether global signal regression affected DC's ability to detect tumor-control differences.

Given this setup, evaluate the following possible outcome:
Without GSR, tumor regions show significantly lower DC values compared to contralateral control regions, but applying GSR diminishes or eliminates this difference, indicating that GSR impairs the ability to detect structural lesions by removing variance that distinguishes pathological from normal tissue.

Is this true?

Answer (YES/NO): YES